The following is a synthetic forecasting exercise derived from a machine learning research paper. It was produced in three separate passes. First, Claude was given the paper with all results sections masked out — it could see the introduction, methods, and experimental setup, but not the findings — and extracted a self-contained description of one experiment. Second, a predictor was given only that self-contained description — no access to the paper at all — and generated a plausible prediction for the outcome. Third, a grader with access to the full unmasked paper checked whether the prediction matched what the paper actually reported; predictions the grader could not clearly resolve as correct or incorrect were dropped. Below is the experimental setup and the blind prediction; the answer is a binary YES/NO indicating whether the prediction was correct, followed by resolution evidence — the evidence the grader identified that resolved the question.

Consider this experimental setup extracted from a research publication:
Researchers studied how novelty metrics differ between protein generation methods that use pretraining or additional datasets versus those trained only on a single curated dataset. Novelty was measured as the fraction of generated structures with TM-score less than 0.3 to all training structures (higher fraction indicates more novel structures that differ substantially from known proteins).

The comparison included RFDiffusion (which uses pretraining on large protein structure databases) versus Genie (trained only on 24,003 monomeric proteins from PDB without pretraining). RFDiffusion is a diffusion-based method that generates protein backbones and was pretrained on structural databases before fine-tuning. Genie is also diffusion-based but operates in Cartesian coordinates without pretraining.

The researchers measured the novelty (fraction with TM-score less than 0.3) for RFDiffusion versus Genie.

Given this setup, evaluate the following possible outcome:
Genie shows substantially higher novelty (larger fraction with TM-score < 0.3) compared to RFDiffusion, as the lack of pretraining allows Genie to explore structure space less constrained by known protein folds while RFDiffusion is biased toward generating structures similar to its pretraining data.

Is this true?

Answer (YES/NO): NO